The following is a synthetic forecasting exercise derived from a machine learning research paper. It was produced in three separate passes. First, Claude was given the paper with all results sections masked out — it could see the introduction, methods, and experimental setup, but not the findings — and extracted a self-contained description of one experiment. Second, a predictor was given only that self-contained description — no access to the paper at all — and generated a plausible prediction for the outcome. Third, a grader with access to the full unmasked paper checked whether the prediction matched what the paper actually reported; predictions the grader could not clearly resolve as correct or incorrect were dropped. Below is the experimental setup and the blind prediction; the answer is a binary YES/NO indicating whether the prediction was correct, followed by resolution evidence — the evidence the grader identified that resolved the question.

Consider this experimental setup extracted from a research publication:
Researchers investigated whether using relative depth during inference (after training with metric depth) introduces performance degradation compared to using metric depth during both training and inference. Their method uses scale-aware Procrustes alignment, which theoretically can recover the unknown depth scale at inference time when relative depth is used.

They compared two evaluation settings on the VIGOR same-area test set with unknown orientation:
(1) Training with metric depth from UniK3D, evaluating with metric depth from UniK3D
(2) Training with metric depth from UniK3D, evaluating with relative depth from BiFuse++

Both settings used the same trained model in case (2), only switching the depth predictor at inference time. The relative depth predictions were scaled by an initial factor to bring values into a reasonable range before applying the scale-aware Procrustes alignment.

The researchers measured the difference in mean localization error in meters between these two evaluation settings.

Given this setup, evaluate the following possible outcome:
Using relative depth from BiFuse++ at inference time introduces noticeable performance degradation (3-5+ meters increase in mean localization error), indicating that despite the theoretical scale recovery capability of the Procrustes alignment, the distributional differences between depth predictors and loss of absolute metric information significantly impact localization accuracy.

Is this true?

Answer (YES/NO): NO